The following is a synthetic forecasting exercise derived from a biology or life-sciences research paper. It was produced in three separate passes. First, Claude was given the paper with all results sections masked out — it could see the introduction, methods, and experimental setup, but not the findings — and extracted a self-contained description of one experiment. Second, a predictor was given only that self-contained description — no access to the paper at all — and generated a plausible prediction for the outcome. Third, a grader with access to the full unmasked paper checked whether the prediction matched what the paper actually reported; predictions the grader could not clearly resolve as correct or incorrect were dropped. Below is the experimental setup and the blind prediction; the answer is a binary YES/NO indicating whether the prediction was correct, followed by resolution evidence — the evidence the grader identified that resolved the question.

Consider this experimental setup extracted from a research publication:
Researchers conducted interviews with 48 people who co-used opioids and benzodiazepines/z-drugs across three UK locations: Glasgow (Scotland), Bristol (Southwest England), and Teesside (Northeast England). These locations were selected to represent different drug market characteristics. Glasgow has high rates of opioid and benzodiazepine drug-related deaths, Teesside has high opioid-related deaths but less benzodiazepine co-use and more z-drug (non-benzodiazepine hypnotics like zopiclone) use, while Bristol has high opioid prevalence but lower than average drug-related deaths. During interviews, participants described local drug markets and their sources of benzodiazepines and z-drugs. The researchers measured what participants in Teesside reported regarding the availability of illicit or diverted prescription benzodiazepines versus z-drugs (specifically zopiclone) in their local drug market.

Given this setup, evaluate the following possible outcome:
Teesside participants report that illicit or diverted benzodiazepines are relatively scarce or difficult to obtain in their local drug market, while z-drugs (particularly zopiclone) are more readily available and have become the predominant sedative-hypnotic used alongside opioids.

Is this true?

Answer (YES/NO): YES